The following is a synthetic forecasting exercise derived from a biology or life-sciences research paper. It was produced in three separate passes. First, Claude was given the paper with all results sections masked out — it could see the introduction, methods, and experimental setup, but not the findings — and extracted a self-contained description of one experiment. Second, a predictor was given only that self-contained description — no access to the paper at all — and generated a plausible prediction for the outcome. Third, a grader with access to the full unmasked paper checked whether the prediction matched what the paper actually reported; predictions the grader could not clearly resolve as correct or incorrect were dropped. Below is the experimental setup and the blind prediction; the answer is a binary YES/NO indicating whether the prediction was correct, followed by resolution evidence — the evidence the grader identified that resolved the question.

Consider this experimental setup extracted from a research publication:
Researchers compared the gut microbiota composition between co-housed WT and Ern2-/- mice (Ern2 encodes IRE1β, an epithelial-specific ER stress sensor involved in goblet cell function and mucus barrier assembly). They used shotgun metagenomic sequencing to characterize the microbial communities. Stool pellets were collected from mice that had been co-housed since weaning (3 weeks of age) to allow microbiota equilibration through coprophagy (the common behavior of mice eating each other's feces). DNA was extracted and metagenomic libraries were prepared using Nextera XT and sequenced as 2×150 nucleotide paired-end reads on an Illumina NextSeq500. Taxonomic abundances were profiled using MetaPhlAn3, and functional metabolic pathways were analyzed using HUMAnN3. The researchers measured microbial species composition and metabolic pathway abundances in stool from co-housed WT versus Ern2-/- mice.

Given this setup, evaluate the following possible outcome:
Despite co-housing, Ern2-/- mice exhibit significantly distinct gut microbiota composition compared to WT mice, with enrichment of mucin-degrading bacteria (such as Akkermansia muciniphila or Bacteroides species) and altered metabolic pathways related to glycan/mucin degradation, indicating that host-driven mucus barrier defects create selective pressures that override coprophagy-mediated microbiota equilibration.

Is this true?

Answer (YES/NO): NO